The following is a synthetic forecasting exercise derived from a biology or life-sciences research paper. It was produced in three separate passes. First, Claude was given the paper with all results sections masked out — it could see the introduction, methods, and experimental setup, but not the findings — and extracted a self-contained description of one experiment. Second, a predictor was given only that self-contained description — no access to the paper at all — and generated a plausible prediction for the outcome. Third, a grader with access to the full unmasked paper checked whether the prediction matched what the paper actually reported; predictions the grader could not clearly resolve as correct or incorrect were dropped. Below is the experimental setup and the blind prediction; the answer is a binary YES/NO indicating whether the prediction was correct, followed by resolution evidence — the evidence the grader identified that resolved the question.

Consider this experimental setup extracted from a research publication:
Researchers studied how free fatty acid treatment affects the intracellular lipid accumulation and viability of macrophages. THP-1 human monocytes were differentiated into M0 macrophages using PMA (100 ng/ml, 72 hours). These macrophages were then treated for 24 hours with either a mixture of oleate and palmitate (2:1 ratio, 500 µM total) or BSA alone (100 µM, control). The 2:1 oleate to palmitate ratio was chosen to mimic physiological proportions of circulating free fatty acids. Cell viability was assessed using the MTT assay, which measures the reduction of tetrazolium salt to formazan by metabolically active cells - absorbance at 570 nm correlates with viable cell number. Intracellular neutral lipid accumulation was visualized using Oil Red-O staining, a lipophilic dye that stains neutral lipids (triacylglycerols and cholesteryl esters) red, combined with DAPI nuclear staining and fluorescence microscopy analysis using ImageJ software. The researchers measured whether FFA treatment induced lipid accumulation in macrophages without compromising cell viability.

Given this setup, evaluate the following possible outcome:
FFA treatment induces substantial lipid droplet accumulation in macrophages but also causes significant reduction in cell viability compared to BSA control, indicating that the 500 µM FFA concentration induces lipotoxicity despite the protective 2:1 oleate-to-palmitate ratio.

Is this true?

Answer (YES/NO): NO